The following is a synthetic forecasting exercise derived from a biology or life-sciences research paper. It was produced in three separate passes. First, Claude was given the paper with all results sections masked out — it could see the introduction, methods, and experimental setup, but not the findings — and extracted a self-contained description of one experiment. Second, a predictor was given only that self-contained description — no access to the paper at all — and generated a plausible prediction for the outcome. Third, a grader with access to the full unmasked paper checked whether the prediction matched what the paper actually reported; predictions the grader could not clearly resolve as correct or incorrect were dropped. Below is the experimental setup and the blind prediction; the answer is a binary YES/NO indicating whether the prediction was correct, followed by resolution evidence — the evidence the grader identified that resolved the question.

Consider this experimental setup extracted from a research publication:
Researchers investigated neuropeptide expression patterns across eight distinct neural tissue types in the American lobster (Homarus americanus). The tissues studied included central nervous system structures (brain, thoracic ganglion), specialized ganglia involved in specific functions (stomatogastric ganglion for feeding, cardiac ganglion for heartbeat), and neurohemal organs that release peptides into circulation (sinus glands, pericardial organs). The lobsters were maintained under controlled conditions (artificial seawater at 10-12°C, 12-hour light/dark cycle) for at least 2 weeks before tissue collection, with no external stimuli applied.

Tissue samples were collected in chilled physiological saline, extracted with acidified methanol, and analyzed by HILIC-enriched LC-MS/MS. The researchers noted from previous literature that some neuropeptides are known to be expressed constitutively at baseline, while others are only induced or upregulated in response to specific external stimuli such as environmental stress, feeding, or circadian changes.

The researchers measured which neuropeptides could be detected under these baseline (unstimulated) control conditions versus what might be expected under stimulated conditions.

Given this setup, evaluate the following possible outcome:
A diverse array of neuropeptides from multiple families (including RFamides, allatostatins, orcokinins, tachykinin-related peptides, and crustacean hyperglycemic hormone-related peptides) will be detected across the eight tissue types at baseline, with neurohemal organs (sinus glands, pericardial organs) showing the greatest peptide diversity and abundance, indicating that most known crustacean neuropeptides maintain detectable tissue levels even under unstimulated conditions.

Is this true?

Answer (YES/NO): NO